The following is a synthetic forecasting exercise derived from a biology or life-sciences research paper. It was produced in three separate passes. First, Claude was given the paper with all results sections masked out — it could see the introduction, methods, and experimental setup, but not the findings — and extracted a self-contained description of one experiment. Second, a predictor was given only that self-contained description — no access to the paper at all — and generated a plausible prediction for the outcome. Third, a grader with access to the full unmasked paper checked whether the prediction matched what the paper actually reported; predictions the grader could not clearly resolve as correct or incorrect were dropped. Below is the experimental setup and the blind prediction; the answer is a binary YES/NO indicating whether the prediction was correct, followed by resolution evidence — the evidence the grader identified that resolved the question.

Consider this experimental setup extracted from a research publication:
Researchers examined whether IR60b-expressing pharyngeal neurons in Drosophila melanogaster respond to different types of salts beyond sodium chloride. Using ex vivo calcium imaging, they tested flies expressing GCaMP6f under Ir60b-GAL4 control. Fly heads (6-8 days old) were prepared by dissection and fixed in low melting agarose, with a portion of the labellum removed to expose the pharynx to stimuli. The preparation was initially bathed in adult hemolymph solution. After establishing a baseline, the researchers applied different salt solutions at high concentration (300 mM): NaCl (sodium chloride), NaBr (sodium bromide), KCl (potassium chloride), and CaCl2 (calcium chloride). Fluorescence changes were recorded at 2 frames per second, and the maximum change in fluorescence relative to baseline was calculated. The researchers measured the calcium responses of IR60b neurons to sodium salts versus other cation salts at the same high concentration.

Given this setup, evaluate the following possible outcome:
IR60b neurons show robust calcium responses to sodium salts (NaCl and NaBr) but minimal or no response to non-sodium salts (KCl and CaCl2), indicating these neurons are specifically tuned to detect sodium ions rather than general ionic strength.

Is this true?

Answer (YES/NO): YES